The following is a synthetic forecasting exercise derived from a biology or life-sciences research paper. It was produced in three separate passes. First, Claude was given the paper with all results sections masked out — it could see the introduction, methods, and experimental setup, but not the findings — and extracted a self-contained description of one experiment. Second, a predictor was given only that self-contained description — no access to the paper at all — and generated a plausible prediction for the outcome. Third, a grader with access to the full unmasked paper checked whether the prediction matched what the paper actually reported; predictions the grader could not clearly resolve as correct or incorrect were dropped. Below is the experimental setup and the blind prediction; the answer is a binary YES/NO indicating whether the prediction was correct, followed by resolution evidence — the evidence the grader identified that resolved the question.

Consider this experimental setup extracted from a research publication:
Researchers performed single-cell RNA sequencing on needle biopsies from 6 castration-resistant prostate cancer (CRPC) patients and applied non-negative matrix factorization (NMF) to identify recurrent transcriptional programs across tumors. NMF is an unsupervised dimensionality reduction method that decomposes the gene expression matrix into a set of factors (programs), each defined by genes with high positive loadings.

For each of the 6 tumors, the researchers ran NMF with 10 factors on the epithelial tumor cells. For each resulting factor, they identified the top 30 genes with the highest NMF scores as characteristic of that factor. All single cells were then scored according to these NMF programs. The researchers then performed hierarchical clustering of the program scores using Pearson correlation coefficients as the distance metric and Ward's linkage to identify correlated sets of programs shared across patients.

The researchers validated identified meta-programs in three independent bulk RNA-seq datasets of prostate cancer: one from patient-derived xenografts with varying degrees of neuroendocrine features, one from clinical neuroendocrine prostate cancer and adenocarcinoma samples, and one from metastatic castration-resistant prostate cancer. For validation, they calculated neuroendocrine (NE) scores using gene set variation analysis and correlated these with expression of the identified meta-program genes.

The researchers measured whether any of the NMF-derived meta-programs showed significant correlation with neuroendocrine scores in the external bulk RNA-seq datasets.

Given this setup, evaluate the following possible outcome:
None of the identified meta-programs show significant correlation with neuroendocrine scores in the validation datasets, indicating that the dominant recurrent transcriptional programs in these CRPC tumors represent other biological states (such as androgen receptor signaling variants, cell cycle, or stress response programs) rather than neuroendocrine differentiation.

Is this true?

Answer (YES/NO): NO